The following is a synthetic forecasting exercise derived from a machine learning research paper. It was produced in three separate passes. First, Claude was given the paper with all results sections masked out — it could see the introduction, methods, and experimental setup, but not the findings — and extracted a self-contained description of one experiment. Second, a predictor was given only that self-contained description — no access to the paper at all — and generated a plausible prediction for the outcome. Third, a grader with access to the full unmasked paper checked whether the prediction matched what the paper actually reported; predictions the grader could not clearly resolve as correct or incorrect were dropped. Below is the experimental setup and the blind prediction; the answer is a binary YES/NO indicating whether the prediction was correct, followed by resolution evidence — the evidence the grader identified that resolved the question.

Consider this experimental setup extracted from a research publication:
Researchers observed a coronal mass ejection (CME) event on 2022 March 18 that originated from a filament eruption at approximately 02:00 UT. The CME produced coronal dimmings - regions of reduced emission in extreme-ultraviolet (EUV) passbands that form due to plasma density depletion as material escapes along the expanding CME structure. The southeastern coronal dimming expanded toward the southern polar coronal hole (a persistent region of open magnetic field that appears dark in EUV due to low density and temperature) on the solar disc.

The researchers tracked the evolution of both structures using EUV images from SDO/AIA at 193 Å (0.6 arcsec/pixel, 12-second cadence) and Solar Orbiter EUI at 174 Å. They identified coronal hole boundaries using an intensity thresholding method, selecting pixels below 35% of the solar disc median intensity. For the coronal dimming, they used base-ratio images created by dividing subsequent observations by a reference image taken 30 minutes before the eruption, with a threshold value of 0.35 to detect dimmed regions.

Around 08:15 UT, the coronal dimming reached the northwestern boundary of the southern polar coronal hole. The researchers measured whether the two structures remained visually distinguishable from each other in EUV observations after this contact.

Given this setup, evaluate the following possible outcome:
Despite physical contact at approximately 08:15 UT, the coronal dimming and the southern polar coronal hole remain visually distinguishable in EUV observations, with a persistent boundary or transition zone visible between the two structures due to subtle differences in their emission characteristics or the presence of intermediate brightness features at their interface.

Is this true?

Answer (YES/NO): NO